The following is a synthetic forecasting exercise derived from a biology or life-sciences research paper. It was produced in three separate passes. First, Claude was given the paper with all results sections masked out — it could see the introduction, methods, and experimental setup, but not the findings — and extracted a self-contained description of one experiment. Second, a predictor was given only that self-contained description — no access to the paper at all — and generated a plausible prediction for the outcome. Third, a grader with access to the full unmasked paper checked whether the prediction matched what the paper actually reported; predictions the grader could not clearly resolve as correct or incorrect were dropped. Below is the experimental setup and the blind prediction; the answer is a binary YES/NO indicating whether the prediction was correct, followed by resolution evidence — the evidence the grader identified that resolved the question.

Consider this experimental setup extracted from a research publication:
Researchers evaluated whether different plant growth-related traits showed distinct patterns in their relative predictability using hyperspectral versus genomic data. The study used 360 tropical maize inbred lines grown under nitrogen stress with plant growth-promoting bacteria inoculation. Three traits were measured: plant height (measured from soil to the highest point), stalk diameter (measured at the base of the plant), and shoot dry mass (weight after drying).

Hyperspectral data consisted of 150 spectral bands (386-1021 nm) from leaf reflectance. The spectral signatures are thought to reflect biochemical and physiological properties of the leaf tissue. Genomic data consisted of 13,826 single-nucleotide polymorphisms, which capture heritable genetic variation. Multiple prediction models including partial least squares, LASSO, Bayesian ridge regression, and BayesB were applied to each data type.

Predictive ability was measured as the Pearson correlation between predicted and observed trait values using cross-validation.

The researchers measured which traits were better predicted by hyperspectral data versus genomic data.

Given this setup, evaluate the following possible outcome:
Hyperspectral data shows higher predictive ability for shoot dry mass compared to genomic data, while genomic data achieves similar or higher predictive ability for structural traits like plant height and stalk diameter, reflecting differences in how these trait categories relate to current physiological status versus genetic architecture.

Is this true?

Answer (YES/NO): NO